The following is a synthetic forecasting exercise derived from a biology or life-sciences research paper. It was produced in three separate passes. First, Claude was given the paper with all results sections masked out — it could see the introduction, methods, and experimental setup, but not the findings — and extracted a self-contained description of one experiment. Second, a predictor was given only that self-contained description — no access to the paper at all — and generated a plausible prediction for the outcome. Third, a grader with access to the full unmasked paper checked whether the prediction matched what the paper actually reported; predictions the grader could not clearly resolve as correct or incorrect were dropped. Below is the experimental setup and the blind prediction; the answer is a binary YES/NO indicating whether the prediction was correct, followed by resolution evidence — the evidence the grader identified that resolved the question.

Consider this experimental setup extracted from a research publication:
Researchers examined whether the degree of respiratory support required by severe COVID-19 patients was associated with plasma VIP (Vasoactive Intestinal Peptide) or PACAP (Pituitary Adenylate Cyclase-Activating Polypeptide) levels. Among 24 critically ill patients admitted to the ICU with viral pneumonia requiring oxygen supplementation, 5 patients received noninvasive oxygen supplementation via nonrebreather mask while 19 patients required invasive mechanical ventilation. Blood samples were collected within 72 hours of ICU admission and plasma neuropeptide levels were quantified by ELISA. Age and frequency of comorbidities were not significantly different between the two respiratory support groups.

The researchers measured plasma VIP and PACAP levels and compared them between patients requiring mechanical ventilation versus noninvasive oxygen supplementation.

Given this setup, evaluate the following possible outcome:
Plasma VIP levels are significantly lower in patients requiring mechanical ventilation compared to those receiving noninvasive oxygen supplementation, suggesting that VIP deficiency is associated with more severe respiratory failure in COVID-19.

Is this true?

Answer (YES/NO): NO